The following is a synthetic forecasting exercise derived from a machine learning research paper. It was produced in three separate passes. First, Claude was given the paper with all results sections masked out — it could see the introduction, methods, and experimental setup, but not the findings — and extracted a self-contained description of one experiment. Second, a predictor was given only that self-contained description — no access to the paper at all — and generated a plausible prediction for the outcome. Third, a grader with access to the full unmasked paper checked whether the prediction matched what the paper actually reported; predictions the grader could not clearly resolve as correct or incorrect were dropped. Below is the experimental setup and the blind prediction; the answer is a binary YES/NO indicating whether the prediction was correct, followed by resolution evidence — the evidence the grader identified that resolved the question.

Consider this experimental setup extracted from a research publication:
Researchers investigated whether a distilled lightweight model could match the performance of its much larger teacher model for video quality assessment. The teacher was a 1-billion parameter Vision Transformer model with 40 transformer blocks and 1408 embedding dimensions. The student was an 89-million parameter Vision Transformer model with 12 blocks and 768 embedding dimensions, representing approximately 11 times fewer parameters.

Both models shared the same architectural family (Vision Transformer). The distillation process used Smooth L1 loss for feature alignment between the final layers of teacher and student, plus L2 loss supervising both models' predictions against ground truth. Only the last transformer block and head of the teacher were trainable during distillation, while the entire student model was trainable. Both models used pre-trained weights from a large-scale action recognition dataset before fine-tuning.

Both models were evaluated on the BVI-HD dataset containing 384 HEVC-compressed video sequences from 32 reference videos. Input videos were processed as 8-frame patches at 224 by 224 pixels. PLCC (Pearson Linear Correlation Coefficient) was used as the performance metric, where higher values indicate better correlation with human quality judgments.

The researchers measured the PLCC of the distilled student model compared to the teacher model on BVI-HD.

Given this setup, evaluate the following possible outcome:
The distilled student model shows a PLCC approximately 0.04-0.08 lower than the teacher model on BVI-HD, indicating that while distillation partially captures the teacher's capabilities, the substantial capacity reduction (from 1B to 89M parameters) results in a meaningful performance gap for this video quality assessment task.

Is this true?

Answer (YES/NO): NO